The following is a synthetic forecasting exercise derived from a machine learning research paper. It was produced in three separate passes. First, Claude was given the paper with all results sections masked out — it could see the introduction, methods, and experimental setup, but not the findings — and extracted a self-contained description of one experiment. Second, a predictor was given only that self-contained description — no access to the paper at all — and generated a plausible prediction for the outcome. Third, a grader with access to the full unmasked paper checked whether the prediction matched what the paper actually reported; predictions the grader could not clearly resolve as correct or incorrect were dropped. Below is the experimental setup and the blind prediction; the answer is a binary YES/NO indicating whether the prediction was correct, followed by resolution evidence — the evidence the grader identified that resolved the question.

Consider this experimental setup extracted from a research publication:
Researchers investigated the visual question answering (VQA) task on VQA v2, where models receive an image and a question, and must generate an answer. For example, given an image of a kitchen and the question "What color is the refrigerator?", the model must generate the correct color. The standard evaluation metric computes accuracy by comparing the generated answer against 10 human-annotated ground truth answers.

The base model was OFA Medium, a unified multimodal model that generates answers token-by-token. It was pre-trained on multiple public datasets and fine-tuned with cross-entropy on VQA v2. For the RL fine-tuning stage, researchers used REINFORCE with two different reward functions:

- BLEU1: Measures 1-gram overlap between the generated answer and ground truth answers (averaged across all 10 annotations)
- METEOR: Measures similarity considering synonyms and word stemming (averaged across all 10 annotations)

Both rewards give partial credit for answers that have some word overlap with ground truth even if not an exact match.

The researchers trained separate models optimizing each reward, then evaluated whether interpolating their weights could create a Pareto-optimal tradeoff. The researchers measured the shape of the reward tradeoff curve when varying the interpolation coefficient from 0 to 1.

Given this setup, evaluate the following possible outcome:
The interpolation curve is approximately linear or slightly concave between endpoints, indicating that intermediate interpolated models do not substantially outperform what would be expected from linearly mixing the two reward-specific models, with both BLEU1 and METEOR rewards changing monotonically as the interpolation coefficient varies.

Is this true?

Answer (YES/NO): NO